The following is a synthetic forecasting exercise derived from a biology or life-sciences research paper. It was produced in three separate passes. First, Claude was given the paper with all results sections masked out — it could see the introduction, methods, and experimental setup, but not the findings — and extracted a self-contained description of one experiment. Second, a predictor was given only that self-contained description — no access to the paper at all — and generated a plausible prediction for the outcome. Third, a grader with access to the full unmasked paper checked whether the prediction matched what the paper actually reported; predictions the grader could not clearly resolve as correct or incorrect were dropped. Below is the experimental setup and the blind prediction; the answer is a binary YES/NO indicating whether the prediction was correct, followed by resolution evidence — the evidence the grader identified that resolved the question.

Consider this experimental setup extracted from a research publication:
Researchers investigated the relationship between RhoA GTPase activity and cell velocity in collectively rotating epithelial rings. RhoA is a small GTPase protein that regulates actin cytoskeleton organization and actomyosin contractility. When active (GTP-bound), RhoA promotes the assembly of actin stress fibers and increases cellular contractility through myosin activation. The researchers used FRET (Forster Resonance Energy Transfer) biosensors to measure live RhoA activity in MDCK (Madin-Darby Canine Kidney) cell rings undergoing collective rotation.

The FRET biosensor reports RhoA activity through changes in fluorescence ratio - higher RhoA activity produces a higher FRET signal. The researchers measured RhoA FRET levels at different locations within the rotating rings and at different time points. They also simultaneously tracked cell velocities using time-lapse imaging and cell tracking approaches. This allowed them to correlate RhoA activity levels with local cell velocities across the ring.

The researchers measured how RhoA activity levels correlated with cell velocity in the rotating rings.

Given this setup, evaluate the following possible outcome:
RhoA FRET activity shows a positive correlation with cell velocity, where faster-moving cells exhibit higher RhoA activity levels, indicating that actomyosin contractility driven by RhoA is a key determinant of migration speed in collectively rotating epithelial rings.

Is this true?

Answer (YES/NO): NO